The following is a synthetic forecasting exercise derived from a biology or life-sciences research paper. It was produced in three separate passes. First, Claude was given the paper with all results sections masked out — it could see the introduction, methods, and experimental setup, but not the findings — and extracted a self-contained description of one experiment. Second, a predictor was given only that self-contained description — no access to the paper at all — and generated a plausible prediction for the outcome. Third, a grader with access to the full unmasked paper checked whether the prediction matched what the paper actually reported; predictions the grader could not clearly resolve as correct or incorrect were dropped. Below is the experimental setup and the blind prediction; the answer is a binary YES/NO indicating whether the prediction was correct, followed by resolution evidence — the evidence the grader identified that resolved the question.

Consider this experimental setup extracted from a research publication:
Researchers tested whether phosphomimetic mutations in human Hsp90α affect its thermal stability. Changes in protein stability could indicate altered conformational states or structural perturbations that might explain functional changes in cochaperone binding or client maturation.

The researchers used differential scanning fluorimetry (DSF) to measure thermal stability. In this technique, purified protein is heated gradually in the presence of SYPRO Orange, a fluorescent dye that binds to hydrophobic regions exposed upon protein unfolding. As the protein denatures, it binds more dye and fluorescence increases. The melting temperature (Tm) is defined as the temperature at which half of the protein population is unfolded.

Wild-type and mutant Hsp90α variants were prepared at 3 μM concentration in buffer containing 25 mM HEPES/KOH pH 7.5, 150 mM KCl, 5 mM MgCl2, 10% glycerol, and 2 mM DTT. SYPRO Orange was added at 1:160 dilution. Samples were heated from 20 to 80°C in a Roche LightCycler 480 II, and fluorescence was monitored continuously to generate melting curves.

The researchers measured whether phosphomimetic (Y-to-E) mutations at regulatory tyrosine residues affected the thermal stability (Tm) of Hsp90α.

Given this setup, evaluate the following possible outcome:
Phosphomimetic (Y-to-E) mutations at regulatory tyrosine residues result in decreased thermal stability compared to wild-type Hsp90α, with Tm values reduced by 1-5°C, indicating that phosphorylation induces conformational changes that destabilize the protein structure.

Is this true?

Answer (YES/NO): NO